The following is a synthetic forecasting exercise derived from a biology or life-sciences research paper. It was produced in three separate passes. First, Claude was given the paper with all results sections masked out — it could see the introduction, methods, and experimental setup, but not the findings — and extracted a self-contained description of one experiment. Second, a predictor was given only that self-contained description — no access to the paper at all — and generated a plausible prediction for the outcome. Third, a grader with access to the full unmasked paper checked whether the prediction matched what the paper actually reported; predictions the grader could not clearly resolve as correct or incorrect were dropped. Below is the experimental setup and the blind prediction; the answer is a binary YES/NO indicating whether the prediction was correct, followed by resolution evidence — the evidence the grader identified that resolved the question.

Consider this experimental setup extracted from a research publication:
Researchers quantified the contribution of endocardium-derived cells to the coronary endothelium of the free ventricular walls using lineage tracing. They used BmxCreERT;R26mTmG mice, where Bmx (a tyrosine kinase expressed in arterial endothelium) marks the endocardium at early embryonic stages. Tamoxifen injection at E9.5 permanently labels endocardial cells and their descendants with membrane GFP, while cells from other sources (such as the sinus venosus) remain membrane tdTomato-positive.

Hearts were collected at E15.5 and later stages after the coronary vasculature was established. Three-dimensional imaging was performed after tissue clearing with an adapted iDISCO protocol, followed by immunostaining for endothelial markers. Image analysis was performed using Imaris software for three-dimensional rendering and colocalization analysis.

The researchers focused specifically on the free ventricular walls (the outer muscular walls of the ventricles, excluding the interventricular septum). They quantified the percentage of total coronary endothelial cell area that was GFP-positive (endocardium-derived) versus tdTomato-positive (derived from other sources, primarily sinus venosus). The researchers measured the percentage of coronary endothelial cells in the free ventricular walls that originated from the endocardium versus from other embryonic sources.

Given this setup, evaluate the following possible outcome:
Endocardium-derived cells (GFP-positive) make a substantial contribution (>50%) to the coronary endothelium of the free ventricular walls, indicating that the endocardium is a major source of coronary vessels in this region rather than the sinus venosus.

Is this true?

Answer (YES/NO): NO